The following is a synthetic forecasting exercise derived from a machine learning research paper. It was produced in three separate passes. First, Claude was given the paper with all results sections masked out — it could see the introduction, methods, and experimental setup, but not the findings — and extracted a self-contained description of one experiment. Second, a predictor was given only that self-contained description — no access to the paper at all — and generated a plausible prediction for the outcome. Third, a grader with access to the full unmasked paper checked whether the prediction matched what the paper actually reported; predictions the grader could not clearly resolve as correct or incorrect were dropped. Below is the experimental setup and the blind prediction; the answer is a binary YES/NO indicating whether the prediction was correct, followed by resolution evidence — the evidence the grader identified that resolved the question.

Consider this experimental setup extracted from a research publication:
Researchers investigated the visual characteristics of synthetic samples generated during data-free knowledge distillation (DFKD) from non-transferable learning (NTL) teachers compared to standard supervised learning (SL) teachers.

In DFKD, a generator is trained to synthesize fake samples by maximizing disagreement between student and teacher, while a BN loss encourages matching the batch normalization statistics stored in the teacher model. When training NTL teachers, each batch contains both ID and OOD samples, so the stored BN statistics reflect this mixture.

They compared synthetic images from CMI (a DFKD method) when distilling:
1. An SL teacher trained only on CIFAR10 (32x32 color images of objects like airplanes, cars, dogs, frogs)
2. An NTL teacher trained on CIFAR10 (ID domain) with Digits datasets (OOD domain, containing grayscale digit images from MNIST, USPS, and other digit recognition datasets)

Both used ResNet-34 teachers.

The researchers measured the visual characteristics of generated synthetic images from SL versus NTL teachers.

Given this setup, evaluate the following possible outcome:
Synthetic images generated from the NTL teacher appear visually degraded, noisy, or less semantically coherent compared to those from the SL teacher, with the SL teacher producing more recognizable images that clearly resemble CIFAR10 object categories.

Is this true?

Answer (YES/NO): NO